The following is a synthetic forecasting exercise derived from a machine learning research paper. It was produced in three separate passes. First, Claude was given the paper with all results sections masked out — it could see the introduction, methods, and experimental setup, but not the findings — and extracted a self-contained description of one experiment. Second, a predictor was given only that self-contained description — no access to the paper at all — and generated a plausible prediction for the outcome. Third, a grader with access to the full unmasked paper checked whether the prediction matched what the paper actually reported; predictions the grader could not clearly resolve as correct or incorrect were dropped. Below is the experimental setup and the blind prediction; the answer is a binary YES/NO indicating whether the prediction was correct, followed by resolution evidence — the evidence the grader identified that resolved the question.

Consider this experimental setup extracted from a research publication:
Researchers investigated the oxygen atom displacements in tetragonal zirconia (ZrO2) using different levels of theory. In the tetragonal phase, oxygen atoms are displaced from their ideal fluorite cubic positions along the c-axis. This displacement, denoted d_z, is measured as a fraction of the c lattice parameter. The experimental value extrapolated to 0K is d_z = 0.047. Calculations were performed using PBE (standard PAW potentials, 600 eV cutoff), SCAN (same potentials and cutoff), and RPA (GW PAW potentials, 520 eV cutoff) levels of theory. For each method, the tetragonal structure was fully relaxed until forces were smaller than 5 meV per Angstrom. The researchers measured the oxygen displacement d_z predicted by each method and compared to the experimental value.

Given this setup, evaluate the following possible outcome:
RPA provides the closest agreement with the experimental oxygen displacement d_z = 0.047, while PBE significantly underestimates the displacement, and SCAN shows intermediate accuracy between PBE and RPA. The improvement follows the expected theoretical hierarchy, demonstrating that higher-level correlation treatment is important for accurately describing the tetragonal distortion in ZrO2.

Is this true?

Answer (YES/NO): NO